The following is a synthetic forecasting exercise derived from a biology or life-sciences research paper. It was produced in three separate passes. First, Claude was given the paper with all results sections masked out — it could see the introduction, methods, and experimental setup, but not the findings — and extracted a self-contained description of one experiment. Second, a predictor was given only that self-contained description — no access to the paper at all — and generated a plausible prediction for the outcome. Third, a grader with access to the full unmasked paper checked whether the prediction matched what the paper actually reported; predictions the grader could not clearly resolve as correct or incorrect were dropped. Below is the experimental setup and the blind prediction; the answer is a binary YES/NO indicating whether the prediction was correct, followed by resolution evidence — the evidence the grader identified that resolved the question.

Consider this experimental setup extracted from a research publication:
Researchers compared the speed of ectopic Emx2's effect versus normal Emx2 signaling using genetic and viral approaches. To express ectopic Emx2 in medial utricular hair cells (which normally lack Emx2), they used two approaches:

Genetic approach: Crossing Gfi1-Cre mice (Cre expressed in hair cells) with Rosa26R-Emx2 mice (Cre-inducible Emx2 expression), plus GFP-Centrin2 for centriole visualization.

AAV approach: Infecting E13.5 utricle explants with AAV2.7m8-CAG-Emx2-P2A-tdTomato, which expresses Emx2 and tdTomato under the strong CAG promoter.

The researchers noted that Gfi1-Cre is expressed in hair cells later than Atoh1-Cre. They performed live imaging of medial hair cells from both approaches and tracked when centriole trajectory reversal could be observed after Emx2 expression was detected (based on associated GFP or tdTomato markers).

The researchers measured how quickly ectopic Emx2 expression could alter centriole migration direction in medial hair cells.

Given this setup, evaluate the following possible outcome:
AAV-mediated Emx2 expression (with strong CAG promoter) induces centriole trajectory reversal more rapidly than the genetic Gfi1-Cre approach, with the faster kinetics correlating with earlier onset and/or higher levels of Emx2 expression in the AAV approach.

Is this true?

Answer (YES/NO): NO